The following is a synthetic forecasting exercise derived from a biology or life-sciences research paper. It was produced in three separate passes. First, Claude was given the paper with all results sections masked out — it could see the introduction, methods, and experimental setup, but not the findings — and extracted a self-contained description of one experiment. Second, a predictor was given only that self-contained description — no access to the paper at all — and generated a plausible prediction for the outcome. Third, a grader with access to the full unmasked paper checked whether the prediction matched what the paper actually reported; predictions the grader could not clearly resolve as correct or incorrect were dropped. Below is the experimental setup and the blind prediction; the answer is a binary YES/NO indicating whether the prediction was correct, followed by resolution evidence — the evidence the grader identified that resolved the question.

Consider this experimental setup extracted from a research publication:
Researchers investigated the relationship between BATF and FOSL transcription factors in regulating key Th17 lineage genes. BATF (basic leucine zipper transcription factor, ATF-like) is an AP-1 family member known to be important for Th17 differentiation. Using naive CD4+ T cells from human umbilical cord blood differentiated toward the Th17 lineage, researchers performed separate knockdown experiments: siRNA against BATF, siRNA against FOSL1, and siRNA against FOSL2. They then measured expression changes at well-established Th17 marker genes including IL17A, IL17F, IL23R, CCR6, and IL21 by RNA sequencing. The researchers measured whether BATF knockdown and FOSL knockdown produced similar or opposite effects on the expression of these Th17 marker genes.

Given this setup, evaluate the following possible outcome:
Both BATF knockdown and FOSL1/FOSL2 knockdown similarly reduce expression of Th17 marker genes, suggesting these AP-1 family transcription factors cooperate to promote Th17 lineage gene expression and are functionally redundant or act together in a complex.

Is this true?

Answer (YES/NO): NO